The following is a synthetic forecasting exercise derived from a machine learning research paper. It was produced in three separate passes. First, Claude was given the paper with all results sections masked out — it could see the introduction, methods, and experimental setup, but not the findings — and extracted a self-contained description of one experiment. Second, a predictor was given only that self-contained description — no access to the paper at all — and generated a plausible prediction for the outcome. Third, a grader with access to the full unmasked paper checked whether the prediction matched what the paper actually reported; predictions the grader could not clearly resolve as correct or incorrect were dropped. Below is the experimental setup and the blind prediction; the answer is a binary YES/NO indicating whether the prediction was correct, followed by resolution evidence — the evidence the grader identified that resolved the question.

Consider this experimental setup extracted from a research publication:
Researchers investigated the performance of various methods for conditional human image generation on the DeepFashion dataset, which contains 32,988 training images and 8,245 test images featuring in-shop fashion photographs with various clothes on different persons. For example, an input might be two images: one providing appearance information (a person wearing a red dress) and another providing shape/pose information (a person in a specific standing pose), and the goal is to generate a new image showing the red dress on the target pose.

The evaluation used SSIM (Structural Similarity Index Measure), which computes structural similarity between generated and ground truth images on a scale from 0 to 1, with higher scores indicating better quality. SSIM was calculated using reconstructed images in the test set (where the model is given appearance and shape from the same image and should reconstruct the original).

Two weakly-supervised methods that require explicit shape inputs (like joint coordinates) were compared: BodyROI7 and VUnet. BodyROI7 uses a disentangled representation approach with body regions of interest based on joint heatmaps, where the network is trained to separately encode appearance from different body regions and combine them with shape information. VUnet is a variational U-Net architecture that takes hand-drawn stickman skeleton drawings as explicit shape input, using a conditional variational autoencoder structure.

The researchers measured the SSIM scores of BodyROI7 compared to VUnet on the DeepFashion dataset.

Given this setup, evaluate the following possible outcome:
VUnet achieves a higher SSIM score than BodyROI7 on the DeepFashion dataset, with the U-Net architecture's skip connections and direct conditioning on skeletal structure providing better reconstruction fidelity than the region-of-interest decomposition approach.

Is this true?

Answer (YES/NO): YES